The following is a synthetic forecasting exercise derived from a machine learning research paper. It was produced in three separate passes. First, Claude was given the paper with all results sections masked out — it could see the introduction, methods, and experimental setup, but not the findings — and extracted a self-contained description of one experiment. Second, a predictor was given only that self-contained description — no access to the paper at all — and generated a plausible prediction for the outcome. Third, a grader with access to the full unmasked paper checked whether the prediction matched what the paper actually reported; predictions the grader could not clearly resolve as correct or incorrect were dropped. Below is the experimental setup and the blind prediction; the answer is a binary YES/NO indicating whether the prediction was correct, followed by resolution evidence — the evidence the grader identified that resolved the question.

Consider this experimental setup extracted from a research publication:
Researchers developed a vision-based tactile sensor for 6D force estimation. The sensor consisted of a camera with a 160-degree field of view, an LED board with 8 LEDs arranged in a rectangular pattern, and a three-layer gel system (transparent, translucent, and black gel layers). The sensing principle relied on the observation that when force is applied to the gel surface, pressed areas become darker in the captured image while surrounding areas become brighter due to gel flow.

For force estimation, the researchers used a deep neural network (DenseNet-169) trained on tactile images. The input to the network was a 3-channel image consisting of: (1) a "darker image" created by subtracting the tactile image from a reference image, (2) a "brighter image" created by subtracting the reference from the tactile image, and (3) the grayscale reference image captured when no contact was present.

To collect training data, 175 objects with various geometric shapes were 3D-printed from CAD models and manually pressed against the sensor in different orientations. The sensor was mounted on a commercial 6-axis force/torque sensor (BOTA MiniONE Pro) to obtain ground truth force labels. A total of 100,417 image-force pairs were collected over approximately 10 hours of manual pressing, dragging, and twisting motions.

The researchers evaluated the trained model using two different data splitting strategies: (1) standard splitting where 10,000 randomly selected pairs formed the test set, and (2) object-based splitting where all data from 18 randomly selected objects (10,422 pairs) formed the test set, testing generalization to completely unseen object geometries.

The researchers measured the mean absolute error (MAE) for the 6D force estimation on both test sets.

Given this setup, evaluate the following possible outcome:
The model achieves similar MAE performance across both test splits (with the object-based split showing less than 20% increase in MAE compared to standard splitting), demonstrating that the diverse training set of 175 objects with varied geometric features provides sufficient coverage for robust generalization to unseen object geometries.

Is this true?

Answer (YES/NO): NO